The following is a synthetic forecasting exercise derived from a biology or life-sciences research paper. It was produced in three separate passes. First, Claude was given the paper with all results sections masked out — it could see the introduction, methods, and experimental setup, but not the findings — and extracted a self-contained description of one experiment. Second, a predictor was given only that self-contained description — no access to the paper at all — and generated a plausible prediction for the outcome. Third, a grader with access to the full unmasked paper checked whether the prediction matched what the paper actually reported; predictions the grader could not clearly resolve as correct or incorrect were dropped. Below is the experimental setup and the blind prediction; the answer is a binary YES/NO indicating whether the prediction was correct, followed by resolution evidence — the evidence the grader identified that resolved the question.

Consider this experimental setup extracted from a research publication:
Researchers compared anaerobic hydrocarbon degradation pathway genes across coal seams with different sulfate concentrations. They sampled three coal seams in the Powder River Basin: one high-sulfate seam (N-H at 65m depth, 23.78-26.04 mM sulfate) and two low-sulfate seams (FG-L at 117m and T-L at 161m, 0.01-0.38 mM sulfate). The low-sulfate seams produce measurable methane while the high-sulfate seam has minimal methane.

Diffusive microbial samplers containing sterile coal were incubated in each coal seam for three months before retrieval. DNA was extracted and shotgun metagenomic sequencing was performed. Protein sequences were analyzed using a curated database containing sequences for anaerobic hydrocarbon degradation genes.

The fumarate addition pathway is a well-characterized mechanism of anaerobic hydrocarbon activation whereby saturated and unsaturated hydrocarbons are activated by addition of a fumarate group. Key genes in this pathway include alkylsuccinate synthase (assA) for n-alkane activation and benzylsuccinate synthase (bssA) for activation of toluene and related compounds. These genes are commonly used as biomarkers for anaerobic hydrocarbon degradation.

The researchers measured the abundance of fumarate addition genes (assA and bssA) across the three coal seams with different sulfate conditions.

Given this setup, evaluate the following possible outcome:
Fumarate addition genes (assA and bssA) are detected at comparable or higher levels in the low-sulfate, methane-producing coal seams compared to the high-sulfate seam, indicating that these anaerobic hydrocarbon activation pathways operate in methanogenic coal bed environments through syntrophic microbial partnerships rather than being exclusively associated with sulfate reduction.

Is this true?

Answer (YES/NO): NO